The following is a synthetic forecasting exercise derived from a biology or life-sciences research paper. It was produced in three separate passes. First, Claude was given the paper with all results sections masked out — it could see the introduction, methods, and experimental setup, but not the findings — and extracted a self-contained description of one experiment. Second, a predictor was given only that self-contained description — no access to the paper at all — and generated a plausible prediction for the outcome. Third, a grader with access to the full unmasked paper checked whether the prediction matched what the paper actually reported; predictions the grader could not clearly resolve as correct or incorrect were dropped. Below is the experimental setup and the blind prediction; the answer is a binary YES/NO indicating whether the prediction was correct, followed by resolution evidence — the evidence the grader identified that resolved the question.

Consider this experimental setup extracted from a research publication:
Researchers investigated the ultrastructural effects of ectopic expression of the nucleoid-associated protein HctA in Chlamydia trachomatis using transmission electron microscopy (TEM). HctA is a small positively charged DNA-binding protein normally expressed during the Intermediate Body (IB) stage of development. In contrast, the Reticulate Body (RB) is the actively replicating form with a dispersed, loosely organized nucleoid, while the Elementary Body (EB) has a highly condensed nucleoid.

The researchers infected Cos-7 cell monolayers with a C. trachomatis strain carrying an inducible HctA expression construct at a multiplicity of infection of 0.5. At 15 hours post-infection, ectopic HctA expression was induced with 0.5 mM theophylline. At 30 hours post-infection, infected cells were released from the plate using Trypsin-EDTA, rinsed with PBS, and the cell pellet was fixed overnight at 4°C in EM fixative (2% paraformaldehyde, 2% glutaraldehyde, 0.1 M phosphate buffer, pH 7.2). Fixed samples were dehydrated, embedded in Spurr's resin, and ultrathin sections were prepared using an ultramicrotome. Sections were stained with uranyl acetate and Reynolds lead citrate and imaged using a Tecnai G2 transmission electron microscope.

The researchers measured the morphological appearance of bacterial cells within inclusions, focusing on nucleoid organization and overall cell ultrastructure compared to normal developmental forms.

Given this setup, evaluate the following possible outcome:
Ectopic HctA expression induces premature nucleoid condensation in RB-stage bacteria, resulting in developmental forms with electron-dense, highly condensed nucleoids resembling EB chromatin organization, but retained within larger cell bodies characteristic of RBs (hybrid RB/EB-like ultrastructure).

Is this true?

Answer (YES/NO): YES